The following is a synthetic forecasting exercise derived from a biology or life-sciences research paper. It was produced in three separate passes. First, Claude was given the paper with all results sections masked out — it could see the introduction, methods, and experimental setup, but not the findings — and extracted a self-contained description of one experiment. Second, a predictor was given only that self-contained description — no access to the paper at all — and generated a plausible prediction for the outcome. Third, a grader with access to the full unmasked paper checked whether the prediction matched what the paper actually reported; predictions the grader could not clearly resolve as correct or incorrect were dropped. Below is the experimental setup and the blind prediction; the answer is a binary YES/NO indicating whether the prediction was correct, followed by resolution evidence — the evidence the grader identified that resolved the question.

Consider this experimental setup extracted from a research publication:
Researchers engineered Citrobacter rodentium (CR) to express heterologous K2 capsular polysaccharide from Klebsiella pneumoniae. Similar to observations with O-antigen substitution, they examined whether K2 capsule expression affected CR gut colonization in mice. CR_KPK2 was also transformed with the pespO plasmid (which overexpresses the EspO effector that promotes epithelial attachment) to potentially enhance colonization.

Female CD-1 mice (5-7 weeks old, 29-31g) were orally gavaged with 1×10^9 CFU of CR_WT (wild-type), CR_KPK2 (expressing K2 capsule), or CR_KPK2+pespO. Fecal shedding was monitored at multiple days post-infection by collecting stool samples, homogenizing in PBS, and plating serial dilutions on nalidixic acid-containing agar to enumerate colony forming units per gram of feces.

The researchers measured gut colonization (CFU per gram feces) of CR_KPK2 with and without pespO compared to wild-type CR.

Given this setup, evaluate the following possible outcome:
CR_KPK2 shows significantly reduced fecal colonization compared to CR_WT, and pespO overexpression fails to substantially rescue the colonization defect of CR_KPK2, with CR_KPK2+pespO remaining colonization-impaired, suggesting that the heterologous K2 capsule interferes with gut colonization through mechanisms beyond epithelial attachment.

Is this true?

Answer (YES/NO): NO